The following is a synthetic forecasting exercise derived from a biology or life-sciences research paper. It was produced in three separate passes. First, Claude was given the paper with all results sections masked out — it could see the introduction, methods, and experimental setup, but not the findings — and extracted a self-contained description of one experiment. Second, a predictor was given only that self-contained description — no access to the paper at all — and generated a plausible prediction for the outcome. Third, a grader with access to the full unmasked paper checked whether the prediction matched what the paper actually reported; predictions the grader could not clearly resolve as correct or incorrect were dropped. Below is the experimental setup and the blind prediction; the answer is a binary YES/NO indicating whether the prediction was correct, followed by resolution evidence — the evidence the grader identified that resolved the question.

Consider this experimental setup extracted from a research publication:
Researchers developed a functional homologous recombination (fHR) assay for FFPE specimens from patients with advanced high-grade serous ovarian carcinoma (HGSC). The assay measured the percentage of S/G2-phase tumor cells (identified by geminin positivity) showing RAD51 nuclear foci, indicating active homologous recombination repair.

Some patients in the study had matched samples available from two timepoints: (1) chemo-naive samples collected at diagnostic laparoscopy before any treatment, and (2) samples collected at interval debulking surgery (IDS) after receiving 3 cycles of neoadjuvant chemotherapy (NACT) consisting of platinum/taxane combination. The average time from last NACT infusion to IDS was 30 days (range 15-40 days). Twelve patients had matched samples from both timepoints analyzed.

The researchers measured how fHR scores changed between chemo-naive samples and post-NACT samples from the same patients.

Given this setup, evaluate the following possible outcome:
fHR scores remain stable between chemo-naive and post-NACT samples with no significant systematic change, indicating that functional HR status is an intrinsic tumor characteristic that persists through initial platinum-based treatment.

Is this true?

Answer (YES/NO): NO